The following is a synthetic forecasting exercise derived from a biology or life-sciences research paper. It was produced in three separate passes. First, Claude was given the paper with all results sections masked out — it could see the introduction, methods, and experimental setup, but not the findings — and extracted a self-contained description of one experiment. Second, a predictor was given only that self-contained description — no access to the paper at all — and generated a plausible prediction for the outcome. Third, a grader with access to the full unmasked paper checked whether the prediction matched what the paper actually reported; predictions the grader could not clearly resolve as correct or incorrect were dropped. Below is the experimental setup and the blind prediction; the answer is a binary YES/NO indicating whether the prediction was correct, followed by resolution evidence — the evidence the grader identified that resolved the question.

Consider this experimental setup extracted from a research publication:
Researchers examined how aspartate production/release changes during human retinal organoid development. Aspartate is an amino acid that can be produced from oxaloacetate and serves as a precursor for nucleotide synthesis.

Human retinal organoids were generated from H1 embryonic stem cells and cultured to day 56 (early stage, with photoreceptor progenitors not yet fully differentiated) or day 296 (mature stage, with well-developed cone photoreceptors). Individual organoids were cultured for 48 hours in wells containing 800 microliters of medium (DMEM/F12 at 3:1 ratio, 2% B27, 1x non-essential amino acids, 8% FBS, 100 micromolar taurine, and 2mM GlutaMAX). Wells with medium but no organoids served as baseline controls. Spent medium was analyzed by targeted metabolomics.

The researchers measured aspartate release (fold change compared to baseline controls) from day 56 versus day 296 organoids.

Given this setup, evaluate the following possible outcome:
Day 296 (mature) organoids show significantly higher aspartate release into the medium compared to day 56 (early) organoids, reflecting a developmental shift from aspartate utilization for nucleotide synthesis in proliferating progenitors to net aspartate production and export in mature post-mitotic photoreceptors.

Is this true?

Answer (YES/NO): NO